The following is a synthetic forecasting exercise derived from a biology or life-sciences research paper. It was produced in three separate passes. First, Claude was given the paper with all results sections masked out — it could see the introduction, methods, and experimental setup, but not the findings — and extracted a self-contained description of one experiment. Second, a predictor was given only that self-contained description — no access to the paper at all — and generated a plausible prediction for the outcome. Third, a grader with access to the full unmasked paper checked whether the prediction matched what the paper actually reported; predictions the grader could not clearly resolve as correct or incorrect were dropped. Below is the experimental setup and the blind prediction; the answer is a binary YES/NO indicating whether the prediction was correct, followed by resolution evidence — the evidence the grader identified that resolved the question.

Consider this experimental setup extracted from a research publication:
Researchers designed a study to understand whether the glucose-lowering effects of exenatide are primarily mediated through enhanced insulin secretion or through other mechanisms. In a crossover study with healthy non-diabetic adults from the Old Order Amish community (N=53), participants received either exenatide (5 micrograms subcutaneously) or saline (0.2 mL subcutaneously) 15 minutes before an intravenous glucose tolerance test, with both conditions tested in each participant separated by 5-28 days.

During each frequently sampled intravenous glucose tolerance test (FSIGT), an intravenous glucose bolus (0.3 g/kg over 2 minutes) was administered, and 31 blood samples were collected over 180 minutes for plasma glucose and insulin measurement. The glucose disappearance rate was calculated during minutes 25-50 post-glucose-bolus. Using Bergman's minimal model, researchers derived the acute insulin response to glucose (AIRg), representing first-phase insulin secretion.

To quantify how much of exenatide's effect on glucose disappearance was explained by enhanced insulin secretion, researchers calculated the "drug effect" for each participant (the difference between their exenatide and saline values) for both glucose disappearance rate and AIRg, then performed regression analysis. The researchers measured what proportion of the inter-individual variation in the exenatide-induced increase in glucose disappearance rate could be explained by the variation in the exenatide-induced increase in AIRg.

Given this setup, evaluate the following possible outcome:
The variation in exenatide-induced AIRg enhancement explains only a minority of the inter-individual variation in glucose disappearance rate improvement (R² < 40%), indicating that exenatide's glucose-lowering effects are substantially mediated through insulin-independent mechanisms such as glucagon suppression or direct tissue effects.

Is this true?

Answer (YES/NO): NO